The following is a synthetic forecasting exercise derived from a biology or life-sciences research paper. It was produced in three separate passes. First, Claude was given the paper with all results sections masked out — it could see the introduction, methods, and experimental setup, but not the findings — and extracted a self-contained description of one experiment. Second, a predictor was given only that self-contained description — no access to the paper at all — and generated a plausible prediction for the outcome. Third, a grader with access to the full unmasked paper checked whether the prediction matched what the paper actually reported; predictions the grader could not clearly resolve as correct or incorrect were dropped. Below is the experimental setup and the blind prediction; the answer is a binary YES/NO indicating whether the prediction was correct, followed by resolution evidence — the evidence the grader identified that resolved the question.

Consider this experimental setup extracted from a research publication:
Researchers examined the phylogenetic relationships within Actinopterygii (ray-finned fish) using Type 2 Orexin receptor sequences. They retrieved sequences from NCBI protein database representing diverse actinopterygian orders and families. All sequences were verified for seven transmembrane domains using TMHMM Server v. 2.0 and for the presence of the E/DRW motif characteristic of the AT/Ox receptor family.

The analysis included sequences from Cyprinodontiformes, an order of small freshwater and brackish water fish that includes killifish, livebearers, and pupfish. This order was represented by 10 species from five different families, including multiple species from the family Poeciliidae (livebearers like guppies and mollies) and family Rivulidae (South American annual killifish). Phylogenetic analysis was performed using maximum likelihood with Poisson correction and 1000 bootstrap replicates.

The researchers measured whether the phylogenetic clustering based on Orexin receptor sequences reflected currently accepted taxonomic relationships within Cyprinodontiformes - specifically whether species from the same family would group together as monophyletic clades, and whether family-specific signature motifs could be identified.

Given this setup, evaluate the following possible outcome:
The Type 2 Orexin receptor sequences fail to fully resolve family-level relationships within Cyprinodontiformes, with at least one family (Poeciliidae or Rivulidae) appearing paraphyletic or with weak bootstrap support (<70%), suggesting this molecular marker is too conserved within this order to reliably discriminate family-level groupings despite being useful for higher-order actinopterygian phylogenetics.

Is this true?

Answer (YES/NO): NO